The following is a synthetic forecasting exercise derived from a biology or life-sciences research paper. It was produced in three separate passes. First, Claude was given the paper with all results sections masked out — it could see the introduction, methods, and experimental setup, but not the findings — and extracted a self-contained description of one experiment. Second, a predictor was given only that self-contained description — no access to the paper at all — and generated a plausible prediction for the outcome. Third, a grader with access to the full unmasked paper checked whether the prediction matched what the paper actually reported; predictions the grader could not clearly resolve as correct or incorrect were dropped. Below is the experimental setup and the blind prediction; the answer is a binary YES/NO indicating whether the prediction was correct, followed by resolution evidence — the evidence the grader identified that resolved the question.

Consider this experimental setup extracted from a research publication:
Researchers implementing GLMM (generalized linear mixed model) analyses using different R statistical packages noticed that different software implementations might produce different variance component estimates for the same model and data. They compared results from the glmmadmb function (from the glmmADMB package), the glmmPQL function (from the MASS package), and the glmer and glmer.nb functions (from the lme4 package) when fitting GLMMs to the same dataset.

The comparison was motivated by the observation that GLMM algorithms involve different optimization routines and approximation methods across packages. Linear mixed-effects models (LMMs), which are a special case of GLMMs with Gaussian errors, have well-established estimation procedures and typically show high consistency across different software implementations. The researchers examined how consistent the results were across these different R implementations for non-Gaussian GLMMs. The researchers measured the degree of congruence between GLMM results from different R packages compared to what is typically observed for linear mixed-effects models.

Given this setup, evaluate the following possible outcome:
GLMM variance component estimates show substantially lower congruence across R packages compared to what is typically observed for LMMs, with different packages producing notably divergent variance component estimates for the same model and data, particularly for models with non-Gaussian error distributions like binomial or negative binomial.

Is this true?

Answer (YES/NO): YES